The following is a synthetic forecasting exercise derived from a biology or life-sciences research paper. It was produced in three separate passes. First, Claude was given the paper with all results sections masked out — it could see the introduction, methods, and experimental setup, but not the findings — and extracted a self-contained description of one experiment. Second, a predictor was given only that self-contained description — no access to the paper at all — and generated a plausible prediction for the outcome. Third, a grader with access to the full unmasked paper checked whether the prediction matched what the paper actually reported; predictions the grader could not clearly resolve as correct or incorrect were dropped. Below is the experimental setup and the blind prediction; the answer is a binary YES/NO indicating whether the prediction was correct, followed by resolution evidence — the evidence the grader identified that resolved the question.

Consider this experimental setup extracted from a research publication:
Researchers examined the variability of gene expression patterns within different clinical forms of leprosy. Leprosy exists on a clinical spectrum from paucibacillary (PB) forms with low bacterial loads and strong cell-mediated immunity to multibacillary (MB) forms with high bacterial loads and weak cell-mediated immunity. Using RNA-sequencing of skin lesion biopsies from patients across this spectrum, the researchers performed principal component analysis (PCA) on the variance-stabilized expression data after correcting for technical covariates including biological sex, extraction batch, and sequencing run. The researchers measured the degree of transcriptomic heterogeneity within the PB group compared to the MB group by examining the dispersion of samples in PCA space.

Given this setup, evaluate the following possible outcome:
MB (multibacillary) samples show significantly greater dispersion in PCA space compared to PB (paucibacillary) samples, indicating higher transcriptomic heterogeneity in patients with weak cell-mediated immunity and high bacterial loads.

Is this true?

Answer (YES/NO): NO